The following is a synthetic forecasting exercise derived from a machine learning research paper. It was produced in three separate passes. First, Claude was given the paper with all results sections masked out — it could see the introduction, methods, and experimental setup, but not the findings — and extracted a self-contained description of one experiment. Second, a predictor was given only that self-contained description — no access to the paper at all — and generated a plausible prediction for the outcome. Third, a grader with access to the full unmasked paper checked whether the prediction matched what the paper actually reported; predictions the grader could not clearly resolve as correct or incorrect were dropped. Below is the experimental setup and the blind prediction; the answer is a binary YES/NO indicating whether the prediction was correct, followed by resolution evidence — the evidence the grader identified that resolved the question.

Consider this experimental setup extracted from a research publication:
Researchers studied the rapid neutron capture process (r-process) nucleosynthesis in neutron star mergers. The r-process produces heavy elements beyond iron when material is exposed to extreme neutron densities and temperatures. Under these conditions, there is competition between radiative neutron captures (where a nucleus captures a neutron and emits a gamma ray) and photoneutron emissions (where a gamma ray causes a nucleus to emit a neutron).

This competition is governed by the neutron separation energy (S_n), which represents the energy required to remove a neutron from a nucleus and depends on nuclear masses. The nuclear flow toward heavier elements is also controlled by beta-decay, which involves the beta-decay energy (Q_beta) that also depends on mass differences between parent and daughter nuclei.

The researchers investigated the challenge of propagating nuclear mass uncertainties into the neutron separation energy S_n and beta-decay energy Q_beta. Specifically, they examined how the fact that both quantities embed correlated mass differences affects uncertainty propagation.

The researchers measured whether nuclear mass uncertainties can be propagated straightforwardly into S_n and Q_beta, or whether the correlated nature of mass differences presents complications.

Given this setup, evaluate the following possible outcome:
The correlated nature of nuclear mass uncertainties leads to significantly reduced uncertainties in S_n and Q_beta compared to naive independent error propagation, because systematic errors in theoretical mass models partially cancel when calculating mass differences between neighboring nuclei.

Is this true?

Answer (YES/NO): NO